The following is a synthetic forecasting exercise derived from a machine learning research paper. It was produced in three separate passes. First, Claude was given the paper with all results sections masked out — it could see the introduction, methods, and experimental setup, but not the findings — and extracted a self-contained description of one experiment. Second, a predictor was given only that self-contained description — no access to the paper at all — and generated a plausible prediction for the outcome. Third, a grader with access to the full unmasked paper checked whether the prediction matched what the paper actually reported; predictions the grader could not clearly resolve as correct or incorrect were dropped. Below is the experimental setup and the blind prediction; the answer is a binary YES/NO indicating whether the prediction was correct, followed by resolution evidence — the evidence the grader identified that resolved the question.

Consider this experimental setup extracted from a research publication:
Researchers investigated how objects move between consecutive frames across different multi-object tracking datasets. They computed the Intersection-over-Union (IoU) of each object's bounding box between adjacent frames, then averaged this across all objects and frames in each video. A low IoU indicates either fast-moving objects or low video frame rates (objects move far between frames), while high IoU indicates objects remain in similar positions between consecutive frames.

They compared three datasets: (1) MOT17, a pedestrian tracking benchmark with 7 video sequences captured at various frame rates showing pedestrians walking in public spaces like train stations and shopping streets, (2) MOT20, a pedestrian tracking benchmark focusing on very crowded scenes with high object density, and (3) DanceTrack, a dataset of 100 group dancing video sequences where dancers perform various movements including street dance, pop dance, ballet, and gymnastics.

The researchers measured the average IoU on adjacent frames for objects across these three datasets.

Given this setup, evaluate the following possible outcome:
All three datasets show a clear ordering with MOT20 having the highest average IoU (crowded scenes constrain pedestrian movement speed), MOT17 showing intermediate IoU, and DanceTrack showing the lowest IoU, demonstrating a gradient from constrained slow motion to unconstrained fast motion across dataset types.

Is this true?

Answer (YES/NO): NO